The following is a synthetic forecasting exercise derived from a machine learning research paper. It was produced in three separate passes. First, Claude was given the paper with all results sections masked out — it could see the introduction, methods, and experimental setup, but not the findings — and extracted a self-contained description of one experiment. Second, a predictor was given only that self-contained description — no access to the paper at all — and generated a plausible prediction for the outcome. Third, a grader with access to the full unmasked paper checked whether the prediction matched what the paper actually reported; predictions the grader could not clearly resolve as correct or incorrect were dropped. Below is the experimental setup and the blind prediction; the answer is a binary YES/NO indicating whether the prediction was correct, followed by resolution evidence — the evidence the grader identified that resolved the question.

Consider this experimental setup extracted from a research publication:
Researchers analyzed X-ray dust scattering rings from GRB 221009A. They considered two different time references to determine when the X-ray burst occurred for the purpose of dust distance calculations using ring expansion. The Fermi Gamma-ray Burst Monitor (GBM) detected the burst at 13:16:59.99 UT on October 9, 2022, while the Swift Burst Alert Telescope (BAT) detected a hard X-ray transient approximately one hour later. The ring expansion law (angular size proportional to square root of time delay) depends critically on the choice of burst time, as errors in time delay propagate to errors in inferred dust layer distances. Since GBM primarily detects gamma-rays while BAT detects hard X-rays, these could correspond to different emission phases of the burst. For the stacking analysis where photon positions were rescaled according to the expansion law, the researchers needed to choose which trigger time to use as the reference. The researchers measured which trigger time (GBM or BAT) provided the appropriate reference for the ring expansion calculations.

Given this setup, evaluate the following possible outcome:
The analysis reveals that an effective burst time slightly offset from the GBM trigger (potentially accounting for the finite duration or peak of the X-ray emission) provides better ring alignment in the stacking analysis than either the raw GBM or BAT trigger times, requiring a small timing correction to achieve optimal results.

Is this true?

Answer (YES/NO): NO